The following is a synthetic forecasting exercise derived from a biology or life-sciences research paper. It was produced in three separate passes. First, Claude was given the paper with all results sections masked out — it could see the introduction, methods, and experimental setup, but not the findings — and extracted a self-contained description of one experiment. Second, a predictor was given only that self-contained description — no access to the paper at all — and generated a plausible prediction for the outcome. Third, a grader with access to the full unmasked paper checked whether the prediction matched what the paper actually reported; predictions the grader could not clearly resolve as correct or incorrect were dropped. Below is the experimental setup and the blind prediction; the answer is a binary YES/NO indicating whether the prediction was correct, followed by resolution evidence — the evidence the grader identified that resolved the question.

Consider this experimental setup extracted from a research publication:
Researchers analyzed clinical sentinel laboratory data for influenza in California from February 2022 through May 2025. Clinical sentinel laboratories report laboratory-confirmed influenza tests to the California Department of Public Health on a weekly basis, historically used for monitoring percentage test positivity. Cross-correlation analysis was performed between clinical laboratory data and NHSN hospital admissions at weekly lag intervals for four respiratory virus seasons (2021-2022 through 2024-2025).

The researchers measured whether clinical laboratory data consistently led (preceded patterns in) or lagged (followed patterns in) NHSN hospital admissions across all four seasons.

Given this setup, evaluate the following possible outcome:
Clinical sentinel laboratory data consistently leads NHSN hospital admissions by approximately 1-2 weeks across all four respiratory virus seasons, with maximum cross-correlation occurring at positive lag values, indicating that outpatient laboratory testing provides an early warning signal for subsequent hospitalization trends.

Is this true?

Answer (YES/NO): NO